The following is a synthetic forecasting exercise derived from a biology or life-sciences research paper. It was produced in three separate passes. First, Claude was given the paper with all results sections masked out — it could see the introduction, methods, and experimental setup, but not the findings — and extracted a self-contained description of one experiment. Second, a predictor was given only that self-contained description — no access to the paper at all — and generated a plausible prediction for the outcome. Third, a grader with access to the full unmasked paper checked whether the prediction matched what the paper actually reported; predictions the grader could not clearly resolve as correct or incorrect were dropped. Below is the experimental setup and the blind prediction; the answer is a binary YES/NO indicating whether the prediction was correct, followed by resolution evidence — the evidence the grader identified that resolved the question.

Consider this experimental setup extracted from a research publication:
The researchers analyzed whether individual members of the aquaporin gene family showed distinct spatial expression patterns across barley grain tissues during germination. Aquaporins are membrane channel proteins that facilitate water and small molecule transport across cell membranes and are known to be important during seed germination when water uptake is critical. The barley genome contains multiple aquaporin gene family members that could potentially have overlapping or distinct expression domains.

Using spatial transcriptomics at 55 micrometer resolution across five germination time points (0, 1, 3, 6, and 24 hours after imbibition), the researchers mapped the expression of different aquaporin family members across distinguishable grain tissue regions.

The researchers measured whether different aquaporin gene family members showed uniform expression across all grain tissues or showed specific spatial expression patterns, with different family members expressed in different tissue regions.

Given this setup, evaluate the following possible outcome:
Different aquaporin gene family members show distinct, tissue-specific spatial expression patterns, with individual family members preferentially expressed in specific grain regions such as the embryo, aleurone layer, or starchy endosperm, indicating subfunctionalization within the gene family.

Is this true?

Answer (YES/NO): YES